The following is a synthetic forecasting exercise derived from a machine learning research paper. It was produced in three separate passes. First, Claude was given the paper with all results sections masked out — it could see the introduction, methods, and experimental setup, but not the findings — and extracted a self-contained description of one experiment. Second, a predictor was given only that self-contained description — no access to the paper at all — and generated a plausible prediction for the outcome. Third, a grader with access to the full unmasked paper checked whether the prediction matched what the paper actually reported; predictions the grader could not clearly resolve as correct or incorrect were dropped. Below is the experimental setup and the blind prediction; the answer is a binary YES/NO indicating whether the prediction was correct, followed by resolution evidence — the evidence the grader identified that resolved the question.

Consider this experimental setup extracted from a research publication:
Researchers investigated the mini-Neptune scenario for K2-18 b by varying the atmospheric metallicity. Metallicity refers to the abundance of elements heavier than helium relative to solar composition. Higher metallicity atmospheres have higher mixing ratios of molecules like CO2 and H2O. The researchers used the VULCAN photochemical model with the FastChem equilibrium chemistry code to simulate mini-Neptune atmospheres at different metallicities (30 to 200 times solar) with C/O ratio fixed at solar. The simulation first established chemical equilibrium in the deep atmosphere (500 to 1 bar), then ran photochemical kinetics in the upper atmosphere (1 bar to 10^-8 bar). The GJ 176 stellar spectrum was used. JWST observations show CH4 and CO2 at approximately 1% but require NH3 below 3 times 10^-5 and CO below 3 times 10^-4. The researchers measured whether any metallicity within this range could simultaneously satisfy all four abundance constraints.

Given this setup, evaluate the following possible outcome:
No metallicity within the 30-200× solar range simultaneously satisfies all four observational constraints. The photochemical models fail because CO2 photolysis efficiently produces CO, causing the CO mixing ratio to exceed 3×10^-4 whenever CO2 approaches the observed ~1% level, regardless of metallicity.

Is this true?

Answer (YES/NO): NO